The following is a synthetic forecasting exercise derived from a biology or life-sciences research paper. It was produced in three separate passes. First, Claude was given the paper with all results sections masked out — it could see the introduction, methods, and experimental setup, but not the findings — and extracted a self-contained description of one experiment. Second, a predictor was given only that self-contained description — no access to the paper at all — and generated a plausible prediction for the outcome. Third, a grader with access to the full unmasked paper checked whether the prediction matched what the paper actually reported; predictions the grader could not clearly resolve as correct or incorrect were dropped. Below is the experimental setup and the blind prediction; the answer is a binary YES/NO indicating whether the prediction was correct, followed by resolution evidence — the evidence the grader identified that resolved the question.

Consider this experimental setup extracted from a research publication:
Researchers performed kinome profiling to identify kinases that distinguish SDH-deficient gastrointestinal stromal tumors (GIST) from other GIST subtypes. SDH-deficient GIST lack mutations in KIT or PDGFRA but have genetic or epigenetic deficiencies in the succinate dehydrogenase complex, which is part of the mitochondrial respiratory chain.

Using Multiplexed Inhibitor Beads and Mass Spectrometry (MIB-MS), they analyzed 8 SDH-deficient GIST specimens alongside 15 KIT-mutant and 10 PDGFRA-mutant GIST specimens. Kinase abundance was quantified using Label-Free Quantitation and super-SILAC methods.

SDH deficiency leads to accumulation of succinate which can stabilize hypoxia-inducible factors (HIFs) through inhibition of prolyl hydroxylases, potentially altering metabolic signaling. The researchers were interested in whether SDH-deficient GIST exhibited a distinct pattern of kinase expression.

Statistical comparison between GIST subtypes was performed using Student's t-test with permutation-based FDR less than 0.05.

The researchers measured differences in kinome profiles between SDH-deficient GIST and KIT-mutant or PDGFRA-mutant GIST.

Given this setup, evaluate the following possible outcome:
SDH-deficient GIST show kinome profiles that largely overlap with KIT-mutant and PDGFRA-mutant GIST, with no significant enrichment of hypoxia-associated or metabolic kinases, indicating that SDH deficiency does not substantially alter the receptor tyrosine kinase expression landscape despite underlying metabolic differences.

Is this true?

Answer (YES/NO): NO